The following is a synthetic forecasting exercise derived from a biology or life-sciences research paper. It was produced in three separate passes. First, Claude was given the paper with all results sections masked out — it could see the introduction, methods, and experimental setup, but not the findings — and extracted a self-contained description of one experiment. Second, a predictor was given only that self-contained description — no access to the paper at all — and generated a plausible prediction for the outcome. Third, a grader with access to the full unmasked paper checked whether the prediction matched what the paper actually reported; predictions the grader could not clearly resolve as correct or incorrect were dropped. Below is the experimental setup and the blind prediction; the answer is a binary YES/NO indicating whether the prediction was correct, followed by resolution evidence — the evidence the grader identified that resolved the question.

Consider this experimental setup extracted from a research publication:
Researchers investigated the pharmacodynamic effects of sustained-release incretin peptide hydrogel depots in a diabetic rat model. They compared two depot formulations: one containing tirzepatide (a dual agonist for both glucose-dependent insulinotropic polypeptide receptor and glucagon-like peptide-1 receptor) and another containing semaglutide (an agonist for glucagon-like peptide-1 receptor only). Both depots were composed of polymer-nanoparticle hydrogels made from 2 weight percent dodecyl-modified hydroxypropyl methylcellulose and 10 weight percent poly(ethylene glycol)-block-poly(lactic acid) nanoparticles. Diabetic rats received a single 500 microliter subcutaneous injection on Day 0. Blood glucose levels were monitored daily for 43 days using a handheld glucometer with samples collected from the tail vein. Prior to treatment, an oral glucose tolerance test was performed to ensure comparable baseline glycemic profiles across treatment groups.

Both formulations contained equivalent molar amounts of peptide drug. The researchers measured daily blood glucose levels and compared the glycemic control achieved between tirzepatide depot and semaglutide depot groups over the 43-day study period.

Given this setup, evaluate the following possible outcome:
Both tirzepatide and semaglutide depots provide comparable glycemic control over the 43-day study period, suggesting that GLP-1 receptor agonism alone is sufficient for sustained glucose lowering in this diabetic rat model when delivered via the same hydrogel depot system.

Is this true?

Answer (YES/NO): NO